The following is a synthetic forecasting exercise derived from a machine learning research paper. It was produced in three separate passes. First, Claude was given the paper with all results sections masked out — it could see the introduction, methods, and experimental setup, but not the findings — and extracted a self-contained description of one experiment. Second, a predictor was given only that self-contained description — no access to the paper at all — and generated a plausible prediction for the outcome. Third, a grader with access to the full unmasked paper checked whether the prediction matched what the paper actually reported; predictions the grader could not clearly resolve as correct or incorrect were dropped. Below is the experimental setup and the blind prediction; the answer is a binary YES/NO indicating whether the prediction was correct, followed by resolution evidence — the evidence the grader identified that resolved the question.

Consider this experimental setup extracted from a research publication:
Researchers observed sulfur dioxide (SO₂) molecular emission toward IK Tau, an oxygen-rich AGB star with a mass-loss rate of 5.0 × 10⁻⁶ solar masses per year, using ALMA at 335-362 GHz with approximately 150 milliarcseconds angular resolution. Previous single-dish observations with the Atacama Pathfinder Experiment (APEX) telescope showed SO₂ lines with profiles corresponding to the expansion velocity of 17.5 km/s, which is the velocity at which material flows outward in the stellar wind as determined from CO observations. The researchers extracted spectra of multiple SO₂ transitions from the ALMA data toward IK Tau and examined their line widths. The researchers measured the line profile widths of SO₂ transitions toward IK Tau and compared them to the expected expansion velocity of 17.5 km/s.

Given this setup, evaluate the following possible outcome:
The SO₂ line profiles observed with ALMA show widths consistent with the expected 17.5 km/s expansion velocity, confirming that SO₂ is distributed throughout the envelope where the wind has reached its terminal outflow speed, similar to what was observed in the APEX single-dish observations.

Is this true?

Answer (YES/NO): NO